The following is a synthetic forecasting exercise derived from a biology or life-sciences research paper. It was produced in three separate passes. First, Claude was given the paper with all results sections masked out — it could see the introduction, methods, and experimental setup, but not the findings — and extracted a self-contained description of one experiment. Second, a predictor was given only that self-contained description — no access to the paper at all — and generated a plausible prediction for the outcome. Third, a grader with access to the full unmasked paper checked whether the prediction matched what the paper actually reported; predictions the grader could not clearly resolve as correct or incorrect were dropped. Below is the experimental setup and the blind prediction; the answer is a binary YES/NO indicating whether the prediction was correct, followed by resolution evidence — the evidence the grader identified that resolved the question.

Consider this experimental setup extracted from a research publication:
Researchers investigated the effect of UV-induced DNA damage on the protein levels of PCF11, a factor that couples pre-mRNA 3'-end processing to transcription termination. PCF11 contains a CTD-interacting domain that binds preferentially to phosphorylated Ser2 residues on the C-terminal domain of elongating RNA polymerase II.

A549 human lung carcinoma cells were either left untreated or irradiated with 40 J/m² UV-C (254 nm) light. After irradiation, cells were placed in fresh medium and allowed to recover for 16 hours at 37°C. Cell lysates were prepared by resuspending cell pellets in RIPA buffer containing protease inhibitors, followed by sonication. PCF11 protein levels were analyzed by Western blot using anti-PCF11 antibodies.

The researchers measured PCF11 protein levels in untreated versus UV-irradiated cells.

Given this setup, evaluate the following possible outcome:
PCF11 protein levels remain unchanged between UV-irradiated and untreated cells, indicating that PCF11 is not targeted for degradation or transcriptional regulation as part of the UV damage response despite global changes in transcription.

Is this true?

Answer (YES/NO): NO